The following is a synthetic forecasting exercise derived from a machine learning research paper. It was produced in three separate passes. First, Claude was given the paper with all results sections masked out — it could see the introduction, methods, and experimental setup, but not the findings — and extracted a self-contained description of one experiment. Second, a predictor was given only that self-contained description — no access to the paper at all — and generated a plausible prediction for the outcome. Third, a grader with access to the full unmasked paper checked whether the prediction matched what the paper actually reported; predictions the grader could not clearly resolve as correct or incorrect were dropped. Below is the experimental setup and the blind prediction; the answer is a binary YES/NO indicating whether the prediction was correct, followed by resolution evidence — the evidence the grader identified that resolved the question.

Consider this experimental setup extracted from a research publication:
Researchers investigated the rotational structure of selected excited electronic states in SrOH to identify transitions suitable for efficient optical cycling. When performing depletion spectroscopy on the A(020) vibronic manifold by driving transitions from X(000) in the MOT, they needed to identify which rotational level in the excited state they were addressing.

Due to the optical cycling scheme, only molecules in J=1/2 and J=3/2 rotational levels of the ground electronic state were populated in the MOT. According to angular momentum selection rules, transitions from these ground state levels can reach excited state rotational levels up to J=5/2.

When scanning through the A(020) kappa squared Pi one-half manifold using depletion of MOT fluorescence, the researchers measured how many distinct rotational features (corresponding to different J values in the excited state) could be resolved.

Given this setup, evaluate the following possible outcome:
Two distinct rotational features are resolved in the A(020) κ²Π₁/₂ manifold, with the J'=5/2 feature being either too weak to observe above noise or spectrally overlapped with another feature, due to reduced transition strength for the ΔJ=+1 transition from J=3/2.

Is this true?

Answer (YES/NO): NO